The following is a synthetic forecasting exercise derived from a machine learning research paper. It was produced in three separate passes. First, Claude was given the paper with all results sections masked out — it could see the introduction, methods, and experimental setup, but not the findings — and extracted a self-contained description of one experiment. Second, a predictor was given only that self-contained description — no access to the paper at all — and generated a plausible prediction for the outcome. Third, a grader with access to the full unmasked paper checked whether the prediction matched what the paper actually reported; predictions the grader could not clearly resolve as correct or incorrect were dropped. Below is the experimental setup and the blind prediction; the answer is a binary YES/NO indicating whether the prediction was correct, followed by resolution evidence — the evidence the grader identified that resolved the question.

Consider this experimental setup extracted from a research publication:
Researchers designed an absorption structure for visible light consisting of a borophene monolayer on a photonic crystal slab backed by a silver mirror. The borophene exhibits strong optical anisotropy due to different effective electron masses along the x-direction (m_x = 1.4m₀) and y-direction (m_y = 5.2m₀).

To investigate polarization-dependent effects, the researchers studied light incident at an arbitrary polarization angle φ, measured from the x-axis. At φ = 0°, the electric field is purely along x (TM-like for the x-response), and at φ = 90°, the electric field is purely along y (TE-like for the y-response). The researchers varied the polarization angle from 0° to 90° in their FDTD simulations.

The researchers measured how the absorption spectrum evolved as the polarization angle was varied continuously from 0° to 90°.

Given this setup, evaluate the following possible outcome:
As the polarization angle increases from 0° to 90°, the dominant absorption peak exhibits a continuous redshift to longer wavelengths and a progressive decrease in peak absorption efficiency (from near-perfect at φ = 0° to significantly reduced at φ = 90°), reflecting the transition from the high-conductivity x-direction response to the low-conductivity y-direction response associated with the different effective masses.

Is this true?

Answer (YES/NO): NO